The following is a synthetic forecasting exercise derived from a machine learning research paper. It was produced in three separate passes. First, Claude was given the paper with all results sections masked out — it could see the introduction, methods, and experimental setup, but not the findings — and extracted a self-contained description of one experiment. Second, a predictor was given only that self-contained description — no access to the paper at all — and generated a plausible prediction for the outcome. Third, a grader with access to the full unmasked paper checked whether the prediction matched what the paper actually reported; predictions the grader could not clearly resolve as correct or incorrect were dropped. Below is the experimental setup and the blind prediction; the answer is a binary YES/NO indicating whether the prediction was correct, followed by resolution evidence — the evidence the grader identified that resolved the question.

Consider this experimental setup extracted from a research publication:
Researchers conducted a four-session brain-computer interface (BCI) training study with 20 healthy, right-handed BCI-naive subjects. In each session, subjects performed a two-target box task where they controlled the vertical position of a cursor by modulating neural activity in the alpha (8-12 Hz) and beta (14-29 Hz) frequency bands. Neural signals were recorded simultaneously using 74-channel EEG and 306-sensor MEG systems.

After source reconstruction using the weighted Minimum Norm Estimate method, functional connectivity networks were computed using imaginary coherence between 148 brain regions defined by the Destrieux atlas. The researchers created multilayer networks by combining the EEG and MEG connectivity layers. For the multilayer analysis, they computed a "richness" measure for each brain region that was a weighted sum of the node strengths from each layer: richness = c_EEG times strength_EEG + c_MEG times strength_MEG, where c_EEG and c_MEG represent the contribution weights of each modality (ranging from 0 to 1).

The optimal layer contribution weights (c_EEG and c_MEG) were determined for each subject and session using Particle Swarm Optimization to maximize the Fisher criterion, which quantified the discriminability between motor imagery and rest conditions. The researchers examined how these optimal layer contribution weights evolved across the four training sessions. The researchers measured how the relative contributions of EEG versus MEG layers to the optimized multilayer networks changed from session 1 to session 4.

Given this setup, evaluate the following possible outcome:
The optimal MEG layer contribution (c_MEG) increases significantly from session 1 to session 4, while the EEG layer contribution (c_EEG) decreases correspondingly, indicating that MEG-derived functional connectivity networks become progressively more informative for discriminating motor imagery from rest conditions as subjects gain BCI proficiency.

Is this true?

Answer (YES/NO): NO